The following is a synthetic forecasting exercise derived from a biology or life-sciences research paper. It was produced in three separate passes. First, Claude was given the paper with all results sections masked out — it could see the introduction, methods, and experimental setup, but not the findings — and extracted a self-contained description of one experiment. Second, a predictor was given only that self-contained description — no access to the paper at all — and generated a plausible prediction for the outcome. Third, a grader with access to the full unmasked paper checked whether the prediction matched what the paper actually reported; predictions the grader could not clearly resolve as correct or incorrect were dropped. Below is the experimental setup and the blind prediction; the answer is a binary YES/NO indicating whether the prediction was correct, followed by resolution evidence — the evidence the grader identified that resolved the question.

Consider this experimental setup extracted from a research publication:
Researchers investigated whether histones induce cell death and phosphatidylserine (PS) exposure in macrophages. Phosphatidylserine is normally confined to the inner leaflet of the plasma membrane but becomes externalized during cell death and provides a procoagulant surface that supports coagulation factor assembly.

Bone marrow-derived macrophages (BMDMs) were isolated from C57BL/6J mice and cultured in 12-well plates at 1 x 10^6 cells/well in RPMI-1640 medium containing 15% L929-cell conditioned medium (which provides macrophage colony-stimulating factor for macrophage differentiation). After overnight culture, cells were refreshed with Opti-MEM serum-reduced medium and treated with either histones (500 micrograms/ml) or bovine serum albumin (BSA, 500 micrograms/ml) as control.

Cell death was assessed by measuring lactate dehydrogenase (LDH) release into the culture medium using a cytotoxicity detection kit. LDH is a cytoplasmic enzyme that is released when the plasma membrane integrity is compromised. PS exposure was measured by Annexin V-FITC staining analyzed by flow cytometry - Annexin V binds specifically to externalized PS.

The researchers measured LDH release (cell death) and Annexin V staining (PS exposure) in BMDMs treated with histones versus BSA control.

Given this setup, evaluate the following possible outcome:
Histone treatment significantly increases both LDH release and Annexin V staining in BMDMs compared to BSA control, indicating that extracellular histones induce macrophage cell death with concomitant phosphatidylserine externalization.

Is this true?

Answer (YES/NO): YES